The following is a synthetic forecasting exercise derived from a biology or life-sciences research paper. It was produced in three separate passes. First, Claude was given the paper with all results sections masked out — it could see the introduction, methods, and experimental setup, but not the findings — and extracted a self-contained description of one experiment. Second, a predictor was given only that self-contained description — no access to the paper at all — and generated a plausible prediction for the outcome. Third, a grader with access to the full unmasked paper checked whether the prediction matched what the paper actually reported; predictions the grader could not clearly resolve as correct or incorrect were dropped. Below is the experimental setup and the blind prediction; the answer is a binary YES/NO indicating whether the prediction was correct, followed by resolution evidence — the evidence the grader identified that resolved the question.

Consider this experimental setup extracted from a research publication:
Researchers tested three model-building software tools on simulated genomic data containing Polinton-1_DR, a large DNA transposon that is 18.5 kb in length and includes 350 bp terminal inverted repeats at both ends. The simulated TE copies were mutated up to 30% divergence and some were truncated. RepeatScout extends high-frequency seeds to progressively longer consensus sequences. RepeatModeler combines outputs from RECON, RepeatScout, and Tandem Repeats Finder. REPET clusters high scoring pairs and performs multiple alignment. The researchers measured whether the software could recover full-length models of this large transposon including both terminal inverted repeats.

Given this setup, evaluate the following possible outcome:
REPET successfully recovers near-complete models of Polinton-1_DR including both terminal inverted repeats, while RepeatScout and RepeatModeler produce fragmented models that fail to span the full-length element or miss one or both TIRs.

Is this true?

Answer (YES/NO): NO